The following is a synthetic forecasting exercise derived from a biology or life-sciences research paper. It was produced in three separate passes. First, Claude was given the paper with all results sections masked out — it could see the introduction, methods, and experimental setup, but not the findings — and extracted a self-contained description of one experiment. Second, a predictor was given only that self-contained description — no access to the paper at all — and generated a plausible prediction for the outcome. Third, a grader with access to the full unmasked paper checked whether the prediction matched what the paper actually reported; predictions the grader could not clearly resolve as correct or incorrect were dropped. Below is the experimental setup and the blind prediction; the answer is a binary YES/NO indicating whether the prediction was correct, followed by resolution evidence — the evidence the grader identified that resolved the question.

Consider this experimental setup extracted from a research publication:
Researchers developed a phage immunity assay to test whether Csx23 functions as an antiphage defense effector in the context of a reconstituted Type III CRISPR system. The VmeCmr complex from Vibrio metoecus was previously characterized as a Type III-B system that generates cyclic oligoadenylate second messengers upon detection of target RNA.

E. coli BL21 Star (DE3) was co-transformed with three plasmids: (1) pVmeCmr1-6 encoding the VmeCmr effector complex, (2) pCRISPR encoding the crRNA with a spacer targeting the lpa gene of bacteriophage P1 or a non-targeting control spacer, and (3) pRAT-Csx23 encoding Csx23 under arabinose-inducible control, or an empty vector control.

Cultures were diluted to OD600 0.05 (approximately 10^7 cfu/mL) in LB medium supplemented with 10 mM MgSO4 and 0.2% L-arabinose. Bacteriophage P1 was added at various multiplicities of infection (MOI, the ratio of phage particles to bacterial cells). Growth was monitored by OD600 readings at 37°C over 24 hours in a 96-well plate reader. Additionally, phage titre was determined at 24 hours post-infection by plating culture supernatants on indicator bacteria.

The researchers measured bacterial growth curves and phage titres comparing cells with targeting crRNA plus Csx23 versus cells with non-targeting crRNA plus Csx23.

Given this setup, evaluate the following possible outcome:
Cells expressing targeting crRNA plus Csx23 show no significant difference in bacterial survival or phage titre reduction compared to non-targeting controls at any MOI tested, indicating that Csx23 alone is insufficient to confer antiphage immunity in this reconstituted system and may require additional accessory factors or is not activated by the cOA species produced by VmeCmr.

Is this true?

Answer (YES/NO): NO